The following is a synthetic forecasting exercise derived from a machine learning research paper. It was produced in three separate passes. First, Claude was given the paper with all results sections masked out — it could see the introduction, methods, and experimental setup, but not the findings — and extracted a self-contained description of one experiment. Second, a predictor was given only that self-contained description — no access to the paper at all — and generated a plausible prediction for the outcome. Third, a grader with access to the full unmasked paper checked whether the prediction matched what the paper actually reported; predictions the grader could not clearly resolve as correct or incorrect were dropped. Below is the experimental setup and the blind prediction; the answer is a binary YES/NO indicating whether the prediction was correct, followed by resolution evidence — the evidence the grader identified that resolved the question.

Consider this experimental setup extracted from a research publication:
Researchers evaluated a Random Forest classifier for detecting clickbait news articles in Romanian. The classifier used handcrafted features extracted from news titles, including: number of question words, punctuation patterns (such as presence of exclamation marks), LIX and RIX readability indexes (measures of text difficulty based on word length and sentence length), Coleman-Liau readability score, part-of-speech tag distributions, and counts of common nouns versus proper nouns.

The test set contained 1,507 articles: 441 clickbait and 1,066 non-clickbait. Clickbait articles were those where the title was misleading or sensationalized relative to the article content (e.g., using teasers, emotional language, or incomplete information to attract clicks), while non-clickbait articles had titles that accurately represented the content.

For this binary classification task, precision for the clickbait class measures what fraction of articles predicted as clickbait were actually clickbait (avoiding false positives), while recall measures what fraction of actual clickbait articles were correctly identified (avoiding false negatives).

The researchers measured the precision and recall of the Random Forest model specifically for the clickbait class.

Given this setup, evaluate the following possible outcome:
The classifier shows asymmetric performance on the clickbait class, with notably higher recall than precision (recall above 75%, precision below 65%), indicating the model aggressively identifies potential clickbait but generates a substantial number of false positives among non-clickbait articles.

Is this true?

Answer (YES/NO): NO